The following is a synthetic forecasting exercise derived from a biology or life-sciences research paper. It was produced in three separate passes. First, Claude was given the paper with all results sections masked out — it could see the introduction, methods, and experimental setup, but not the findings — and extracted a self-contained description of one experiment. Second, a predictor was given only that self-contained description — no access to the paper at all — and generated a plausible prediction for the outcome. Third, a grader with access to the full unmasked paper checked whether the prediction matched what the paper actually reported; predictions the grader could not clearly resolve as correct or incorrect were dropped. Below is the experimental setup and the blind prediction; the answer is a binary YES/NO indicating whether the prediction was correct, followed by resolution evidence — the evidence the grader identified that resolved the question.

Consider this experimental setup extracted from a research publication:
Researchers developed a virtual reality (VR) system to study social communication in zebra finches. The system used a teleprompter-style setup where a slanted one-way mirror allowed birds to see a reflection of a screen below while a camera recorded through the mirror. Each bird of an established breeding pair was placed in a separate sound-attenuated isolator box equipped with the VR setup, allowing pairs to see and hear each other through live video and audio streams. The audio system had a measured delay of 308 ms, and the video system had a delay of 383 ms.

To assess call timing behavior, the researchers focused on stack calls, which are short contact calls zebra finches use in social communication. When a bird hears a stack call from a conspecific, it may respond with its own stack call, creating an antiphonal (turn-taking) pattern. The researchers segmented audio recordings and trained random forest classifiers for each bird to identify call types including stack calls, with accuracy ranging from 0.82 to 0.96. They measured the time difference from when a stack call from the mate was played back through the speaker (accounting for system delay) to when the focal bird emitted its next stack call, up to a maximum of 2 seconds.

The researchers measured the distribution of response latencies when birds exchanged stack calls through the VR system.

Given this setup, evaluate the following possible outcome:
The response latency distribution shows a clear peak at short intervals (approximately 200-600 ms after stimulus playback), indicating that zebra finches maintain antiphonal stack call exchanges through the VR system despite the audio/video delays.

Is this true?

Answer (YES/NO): YES